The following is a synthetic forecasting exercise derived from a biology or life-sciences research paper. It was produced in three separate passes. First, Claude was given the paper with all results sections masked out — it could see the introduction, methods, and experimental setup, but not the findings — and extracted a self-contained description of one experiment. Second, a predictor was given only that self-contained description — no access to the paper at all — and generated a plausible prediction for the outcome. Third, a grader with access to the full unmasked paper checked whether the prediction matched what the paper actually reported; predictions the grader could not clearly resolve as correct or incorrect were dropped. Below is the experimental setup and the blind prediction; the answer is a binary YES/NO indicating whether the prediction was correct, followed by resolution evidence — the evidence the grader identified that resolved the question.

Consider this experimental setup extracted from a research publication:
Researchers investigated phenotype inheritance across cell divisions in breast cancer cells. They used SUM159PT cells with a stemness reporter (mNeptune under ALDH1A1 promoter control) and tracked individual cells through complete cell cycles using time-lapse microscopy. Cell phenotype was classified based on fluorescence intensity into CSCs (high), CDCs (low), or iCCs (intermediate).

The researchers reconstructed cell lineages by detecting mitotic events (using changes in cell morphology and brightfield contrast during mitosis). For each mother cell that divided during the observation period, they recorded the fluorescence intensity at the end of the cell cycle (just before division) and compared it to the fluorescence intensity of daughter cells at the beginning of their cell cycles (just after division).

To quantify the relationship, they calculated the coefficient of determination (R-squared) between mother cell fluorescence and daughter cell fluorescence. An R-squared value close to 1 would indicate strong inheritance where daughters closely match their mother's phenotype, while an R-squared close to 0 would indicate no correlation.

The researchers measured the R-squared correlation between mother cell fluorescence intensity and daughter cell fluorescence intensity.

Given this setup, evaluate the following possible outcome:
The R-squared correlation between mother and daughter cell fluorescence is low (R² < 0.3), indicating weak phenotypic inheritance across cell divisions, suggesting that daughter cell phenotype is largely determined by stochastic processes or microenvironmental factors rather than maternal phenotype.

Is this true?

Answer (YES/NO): NO